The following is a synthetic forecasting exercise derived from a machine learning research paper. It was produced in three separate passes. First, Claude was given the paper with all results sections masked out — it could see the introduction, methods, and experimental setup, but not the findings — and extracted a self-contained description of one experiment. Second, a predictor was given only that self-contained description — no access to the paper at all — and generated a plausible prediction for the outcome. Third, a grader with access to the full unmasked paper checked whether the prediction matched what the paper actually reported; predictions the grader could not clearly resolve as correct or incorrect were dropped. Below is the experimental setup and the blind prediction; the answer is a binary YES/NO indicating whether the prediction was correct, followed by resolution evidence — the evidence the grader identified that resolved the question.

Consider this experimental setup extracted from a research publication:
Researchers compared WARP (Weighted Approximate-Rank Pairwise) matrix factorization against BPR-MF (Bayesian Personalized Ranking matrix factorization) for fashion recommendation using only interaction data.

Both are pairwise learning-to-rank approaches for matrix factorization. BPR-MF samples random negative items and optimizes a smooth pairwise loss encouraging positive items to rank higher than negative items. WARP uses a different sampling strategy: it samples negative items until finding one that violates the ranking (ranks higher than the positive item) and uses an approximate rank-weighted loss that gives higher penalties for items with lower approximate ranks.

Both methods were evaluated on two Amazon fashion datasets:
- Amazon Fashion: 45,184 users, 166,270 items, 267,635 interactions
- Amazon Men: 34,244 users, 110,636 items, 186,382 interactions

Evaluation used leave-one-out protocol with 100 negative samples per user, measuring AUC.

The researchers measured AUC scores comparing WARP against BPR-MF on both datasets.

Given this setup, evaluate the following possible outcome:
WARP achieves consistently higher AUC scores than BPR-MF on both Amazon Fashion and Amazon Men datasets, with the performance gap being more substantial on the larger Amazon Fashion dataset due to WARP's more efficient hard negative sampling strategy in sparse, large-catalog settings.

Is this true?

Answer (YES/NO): NO